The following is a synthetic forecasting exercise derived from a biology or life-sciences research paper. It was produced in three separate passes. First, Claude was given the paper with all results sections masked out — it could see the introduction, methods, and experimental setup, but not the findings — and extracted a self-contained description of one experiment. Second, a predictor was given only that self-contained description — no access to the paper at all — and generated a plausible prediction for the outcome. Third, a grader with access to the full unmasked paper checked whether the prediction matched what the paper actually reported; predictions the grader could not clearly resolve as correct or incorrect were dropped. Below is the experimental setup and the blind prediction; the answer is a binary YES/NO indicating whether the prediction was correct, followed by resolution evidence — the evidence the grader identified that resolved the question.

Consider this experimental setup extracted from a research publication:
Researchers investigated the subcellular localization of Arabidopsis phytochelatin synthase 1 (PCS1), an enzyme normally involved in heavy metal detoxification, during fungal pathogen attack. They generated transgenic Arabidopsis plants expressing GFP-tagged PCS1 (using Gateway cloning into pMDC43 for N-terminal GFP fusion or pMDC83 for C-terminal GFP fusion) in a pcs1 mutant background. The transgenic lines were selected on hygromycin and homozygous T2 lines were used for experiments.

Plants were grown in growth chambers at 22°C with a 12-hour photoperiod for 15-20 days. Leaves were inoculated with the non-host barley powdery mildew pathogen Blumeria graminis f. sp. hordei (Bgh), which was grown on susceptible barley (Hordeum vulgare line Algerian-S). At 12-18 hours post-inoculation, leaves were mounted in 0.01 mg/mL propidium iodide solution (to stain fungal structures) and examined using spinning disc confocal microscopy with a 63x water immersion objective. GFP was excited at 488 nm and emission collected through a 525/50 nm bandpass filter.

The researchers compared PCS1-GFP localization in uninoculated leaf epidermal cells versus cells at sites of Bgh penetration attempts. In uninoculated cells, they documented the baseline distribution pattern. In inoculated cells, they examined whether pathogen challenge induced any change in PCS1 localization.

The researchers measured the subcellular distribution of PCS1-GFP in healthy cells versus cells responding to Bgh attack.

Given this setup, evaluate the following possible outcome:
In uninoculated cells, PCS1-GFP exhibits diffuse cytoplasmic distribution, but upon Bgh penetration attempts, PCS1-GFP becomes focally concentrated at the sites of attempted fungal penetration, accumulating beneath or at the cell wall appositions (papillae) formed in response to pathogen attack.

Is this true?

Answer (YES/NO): YES